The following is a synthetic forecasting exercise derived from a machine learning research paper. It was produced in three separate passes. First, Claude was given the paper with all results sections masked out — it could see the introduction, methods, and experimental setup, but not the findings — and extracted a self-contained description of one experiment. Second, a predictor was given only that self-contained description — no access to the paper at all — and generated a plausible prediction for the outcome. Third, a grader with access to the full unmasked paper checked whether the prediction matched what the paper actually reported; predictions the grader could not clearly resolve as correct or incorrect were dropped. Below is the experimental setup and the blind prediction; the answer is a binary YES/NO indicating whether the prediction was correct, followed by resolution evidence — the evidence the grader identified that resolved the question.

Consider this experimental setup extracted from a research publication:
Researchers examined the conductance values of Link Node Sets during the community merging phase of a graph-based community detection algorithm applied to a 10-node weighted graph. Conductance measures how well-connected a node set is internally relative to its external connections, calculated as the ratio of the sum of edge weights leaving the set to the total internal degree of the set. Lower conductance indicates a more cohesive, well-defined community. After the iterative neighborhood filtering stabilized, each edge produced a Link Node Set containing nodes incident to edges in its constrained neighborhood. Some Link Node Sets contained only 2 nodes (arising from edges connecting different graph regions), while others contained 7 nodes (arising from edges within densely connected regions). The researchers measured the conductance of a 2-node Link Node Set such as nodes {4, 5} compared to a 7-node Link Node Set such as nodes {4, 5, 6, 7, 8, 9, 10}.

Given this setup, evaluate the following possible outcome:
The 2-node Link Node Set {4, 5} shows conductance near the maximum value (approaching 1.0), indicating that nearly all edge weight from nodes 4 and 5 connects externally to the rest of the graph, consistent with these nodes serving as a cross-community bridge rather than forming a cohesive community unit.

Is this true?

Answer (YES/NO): NO